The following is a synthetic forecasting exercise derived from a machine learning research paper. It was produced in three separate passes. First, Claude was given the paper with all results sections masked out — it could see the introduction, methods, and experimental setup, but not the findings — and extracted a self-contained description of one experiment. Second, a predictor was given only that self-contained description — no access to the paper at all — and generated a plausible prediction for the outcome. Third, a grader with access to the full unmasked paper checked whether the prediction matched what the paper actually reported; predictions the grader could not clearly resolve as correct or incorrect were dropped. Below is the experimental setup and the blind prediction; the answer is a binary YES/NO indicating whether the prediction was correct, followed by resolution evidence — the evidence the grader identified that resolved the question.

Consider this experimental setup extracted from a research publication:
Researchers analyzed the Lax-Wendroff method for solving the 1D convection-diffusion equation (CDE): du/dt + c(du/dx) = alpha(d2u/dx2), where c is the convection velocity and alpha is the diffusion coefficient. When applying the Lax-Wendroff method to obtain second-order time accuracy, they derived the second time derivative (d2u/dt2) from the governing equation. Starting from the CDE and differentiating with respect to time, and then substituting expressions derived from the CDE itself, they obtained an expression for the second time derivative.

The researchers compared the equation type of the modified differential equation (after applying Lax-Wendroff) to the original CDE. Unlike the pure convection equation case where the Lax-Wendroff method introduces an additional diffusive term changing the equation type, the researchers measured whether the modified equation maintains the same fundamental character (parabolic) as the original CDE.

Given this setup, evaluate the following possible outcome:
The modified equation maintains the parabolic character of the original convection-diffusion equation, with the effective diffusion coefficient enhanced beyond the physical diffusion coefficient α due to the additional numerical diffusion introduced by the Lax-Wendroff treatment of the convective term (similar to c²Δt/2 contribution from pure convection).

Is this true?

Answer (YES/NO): NO